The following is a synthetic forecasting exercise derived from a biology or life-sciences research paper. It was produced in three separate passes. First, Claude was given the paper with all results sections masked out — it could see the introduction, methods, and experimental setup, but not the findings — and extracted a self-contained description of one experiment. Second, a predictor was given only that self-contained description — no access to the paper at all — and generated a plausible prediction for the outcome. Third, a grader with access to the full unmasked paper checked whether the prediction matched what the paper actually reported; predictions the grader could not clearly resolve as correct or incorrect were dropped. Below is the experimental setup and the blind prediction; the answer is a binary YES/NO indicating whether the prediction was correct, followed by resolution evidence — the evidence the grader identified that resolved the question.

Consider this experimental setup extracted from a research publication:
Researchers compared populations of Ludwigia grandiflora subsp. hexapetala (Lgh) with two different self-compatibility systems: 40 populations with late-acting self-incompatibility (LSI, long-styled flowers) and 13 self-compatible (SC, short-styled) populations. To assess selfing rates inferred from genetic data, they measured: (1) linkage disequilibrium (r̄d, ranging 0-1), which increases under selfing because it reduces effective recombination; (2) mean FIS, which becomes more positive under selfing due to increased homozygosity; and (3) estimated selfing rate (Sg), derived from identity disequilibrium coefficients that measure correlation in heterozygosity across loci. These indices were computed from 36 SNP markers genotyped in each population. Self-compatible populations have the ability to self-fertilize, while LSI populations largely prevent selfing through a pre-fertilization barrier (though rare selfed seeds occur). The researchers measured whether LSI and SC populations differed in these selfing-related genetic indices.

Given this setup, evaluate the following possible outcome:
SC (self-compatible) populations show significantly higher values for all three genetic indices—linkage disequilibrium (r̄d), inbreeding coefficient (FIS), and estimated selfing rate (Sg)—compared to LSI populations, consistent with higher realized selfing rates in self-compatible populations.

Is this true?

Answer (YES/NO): YES